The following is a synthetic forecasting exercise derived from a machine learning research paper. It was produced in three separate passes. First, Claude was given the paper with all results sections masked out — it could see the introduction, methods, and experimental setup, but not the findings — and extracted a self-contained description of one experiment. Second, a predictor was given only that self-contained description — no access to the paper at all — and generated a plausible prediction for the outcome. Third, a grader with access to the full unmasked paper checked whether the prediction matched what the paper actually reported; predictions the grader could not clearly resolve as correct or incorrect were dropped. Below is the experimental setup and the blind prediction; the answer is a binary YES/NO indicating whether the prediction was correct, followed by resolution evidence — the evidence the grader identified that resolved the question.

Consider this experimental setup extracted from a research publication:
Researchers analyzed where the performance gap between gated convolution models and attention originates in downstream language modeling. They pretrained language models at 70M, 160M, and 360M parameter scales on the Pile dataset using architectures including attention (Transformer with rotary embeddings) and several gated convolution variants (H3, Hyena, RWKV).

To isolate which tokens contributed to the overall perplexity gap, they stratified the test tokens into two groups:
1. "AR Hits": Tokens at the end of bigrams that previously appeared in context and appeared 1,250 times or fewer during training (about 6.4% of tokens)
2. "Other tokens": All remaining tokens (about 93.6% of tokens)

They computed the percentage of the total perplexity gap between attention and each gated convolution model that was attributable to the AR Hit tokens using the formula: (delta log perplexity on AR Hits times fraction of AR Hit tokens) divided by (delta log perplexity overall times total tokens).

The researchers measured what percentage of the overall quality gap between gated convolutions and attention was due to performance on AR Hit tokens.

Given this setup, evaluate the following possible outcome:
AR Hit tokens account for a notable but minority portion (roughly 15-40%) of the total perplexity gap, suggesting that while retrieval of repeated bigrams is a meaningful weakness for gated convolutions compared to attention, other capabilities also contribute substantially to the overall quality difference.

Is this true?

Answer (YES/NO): NO